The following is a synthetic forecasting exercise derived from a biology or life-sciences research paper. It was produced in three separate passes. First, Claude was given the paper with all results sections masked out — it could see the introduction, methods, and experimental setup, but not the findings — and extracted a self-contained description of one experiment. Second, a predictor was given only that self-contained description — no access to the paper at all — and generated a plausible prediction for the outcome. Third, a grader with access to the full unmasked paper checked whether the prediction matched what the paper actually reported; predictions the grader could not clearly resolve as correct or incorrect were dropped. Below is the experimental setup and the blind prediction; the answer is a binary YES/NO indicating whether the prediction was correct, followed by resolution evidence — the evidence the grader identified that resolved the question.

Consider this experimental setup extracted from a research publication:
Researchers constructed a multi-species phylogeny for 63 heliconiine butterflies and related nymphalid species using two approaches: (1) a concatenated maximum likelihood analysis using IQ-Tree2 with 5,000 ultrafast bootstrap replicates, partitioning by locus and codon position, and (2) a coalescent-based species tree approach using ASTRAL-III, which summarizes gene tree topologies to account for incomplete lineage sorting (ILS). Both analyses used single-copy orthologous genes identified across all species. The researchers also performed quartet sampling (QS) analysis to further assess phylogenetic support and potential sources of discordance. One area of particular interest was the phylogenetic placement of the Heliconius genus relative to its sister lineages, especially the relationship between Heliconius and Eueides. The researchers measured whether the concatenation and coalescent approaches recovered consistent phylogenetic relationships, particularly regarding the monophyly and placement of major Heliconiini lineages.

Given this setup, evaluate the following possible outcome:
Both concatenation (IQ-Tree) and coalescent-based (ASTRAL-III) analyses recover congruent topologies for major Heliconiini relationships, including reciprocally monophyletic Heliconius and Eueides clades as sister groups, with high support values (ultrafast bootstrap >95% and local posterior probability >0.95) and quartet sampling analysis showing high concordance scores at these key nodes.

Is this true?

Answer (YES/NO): NO